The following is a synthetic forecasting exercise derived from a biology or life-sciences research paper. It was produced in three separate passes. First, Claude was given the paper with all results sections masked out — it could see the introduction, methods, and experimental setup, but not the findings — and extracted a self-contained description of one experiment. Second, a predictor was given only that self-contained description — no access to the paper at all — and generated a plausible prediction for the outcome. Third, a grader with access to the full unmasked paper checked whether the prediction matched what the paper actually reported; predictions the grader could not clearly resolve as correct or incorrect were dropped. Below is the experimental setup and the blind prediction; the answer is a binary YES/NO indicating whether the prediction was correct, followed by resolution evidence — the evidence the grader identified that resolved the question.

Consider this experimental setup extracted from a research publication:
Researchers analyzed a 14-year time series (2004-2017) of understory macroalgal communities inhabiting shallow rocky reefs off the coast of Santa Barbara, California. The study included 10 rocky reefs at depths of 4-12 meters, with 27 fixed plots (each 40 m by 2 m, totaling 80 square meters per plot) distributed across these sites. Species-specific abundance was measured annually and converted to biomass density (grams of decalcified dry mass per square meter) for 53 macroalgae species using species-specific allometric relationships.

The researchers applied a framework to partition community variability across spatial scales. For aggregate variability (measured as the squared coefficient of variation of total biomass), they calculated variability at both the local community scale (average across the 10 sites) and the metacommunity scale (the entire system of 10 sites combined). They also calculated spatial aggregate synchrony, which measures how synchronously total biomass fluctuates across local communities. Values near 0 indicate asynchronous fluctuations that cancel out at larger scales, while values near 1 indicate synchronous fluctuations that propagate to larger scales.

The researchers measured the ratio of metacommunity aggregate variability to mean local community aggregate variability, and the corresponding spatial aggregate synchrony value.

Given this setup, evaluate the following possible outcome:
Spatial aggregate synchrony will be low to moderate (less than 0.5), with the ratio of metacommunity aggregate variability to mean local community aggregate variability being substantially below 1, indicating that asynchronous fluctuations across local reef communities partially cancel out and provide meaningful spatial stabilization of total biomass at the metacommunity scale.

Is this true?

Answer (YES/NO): YES